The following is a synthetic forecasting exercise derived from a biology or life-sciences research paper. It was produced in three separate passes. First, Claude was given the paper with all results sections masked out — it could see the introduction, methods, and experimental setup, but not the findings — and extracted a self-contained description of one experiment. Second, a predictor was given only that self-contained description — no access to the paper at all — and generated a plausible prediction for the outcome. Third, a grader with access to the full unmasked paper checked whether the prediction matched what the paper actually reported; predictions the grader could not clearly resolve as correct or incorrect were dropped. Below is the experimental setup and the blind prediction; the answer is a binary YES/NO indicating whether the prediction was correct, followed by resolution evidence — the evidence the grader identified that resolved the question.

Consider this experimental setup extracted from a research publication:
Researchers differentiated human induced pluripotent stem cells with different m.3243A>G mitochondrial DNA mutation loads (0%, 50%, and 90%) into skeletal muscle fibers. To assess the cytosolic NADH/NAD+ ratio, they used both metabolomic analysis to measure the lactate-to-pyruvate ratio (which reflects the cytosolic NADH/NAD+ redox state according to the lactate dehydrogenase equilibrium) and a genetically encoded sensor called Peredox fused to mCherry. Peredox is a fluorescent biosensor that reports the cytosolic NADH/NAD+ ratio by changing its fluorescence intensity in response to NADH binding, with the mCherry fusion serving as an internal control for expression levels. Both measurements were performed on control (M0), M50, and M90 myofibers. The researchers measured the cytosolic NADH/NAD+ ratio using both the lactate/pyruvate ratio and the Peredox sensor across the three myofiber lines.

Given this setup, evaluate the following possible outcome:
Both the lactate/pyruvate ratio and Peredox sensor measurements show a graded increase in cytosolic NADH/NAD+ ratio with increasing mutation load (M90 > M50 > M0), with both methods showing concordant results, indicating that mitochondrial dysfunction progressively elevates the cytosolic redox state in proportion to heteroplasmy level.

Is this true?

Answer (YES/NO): YES